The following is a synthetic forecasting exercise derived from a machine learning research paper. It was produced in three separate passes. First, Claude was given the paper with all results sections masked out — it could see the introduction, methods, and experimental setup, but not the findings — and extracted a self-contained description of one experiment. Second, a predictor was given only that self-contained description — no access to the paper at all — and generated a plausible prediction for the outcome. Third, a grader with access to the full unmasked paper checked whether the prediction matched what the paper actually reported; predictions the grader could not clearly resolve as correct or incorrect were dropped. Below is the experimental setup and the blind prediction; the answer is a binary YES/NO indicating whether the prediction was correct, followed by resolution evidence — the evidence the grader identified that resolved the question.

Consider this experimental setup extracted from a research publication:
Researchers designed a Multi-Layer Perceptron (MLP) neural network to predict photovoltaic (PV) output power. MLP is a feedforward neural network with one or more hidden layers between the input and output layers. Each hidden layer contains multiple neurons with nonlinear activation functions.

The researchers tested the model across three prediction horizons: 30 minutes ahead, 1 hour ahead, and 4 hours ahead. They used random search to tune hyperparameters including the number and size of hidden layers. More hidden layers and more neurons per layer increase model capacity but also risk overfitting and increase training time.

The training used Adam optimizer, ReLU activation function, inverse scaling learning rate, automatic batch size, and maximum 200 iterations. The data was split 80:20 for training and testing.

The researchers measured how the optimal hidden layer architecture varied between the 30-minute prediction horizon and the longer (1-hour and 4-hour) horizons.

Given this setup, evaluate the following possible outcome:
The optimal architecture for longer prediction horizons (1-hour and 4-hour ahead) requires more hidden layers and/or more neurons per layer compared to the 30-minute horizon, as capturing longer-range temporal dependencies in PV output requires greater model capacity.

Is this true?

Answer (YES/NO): NO